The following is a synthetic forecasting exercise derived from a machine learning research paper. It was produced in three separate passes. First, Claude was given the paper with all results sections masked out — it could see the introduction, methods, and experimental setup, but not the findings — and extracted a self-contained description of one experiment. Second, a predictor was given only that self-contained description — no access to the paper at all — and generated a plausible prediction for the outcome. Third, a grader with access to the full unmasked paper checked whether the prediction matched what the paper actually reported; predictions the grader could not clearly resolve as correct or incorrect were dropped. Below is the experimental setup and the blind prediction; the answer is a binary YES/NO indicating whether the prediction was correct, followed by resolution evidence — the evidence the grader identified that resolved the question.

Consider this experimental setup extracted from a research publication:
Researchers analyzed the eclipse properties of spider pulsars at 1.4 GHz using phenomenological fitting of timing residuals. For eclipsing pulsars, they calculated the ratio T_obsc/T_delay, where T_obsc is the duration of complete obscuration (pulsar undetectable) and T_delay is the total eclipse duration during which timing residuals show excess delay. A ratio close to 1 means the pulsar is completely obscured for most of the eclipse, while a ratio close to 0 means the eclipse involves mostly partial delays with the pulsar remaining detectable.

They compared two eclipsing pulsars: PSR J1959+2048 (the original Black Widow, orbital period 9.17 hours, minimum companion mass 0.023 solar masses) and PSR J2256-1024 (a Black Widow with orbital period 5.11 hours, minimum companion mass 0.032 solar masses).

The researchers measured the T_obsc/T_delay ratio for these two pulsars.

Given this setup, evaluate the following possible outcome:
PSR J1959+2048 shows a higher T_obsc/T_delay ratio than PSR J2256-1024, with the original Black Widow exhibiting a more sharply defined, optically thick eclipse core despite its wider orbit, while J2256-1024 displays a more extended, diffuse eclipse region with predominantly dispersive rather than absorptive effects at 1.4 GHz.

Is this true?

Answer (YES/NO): YES